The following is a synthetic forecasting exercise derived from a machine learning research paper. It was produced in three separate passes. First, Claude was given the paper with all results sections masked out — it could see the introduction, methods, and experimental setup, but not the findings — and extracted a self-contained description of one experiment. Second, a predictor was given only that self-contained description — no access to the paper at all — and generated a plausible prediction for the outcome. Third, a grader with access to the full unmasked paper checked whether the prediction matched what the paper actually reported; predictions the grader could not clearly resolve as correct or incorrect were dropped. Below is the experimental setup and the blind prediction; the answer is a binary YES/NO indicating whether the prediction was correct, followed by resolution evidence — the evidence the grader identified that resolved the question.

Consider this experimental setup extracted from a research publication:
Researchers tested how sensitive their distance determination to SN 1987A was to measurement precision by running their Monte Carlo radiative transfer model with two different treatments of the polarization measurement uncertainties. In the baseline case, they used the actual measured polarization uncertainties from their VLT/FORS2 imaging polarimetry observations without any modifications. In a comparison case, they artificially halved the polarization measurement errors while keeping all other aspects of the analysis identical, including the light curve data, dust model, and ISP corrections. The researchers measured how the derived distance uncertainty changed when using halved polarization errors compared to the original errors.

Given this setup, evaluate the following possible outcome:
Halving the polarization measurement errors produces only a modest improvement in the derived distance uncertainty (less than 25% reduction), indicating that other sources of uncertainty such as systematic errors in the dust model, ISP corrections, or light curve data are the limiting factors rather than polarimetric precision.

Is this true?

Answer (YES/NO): NO